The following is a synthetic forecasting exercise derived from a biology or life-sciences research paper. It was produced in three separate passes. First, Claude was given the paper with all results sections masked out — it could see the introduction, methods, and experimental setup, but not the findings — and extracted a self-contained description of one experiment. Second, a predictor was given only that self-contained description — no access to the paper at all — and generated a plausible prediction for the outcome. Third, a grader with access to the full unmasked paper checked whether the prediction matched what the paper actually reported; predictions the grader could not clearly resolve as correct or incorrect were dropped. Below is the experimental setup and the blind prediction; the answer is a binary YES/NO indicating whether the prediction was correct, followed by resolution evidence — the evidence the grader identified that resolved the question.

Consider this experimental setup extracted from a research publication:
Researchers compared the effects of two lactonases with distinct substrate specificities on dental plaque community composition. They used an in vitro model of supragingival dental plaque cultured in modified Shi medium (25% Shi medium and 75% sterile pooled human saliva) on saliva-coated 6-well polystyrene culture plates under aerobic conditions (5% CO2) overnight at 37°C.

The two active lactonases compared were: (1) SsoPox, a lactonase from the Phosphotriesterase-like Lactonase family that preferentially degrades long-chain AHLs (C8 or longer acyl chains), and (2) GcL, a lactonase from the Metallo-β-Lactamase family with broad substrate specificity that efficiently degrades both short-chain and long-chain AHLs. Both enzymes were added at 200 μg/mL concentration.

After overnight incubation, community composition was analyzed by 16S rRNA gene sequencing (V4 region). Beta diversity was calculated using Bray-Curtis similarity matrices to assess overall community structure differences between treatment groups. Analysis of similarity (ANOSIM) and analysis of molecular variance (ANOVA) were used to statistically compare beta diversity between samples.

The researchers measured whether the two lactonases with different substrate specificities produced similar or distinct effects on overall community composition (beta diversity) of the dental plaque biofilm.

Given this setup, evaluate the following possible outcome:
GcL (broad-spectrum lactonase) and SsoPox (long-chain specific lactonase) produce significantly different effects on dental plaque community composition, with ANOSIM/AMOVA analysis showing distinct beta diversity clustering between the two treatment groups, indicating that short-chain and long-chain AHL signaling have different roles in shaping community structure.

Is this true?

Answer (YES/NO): YES